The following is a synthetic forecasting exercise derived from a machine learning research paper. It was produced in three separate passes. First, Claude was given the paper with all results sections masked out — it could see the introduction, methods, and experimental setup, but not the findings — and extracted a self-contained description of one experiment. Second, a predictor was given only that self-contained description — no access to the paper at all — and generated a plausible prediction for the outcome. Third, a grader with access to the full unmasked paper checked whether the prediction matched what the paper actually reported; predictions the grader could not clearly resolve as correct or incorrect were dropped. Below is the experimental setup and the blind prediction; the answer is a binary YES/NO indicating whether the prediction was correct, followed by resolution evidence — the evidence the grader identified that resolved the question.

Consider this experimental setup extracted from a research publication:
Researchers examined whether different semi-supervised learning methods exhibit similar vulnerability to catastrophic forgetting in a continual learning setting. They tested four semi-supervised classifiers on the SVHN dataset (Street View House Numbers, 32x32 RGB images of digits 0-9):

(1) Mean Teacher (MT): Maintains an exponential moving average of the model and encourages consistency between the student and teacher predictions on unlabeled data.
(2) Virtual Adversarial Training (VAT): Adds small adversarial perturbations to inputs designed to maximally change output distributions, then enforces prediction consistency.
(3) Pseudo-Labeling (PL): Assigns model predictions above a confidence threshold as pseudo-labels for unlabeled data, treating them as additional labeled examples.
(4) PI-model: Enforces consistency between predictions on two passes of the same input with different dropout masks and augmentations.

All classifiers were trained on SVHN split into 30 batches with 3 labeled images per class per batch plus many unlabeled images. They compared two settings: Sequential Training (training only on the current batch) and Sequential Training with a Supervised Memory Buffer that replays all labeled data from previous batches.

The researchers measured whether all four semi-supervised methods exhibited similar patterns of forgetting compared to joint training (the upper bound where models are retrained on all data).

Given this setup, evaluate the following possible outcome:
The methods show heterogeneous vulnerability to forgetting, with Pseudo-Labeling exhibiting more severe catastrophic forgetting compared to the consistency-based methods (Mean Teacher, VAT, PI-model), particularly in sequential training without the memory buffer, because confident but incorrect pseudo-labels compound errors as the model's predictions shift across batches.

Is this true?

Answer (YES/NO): NO